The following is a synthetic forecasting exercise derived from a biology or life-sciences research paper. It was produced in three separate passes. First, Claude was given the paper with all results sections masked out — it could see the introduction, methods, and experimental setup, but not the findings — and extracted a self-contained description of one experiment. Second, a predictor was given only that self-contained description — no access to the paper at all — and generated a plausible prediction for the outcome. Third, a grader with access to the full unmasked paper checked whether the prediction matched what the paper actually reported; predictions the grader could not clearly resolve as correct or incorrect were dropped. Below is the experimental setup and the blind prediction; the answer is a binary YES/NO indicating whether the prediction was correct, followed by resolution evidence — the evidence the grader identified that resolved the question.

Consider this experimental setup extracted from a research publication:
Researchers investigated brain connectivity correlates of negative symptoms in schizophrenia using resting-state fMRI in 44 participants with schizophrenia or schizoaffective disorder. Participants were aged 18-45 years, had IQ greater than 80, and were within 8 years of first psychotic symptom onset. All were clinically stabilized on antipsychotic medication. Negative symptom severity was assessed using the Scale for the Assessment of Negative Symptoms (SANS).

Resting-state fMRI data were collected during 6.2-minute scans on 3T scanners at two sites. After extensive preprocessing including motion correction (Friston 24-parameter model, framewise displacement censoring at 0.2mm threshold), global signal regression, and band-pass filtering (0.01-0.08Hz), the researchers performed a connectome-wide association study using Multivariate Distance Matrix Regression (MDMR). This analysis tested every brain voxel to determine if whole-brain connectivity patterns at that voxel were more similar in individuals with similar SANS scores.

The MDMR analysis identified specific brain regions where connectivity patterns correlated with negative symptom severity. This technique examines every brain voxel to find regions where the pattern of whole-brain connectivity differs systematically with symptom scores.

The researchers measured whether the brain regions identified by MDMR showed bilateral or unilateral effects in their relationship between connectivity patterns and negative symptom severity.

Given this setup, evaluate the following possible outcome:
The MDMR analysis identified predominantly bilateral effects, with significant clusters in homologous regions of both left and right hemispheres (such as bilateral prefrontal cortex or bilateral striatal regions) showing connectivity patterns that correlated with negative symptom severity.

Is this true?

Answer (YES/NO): YES